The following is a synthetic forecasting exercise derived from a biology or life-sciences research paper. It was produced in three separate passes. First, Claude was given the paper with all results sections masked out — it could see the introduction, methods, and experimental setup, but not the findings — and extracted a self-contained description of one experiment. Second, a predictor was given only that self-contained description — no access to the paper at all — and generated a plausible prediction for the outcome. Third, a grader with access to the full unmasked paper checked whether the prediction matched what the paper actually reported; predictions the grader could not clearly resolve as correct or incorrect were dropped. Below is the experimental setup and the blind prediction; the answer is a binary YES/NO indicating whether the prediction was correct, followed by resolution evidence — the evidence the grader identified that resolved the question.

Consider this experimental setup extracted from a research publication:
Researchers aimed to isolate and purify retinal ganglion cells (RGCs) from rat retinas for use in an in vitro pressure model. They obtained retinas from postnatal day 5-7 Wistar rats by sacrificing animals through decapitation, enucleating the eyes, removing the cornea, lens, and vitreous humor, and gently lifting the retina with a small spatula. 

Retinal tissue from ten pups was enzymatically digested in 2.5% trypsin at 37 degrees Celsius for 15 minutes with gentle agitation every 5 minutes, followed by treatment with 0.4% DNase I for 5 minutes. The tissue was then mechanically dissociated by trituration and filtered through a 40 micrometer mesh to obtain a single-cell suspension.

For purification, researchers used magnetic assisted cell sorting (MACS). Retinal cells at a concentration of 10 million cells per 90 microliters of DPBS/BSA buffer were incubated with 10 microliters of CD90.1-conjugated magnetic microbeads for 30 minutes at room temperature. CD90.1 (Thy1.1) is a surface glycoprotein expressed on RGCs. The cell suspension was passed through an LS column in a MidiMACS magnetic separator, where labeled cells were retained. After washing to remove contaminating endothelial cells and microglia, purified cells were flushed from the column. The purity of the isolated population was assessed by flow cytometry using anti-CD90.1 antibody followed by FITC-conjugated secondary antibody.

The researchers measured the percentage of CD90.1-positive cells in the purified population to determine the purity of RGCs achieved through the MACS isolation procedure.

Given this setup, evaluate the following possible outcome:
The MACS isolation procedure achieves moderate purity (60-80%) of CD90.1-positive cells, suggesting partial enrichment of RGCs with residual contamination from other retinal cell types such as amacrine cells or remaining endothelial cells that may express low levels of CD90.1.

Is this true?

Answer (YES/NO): YES